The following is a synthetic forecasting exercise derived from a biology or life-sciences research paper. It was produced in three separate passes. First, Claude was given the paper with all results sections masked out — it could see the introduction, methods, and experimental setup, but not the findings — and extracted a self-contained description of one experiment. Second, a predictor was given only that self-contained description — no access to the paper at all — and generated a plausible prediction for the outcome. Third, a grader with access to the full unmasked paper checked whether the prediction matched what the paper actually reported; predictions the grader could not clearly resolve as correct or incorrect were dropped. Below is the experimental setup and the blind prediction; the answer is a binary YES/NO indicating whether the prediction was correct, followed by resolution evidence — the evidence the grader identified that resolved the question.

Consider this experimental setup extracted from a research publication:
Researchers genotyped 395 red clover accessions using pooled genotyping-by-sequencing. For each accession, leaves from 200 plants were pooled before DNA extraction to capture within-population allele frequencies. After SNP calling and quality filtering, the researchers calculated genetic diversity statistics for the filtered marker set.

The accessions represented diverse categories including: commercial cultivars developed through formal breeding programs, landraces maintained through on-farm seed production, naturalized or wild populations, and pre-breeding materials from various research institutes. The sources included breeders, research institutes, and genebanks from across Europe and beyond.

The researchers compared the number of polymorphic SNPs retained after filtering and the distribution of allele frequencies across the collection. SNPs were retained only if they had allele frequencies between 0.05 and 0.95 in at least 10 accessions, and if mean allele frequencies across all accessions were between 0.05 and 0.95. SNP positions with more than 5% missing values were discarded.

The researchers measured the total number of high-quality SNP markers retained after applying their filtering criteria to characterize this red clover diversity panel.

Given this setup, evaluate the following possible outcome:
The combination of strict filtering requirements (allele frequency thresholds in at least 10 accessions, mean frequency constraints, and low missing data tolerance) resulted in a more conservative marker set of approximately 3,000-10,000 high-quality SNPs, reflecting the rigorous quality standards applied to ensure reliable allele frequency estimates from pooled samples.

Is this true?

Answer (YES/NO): NO